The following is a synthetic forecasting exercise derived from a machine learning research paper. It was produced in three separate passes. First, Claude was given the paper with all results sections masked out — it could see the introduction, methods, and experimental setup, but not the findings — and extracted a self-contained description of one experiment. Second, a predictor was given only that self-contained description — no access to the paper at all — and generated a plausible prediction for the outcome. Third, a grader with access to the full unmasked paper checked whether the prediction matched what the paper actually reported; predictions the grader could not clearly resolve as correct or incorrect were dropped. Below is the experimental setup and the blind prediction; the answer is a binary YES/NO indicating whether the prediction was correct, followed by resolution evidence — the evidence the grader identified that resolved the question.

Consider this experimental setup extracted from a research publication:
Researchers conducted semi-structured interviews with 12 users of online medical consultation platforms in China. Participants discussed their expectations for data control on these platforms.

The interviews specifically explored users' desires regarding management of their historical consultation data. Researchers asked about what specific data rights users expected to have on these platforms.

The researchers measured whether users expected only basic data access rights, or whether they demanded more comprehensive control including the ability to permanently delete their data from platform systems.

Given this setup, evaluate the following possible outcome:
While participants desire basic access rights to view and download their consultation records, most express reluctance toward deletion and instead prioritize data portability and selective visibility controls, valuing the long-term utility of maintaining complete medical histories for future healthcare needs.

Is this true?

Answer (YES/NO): NO